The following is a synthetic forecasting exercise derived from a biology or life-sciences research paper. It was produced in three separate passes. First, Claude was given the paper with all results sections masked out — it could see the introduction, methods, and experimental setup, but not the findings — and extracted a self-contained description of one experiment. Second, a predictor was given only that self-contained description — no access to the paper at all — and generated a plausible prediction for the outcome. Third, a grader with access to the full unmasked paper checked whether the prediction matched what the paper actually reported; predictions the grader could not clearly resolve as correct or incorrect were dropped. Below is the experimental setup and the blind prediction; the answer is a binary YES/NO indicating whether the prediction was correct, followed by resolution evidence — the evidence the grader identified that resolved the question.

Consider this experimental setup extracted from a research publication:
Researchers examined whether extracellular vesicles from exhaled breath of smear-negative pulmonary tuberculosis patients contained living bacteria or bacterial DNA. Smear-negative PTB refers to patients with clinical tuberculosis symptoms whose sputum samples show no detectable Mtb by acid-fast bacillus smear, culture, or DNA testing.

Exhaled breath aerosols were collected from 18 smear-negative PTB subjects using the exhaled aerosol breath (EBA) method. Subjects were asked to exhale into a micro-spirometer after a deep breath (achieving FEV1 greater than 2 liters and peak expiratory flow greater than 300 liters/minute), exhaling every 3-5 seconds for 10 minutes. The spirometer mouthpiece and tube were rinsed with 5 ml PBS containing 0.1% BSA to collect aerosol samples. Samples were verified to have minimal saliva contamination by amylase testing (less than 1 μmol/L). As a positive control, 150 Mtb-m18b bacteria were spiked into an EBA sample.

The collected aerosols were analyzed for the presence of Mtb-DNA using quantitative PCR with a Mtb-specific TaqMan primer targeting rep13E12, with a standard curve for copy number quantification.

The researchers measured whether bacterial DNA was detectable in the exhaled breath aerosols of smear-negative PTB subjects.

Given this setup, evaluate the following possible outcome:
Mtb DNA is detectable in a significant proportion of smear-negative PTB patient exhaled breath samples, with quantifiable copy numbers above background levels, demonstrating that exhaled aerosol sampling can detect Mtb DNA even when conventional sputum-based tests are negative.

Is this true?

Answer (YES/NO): NO